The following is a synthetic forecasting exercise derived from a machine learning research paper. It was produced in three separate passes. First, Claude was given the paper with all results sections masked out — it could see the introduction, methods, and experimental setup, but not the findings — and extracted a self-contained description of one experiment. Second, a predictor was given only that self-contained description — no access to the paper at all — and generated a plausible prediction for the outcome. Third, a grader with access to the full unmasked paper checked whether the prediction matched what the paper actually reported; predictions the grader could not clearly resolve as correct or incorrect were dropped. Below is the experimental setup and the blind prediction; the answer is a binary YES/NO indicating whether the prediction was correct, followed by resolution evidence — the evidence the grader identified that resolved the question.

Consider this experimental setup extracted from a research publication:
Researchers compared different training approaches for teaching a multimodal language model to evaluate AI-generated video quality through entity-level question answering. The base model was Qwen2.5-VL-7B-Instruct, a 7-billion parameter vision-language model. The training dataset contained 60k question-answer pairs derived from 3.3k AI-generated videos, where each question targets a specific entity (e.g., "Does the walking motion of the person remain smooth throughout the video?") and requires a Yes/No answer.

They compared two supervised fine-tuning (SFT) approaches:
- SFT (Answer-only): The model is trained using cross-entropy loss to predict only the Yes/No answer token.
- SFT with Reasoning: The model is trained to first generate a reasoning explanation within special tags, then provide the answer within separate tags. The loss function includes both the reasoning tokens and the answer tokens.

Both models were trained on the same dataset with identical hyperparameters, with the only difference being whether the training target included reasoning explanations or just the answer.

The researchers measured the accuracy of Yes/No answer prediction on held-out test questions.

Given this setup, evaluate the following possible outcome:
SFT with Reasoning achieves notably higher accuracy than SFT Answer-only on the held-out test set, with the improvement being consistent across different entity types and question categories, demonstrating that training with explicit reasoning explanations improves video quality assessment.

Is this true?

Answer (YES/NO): NO